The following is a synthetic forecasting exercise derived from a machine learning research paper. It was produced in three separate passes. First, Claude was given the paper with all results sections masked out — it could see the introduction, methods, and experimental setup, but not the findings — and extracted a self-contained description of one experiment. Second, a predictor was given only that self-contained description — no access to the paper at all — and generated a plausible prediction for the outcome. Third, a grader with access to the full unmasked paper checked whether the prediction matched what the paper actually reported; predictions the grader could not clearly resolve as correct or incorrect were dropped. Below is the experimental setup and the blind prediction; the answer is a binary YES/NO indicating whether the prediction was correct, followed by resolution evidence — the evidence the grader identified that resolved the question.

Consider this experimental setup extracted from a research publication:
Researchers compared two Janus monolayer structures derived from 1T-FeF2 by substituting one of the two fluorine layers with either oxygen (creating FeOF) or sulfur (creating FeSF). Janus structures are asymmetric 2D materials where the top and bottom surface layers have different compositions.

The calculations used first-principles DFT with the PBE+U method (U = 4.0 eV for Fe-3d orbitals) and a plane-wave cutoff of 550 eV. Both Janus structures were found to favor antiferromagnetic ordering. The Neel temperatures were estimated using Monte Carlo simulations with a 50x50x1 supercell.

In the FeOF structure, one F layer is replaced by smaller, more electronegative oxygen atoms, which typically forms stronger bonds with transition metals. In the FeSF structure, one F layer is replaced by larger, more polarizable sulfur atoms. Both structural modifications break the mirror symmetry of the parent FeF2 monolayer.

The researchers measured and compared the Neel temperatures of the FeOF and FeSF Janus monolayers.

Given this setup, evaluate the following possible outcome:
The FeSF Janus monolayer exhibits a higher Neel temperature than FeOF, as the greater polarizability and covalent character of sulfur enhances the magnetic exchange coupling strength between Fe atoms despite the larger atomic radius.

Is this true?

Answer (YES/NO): YES